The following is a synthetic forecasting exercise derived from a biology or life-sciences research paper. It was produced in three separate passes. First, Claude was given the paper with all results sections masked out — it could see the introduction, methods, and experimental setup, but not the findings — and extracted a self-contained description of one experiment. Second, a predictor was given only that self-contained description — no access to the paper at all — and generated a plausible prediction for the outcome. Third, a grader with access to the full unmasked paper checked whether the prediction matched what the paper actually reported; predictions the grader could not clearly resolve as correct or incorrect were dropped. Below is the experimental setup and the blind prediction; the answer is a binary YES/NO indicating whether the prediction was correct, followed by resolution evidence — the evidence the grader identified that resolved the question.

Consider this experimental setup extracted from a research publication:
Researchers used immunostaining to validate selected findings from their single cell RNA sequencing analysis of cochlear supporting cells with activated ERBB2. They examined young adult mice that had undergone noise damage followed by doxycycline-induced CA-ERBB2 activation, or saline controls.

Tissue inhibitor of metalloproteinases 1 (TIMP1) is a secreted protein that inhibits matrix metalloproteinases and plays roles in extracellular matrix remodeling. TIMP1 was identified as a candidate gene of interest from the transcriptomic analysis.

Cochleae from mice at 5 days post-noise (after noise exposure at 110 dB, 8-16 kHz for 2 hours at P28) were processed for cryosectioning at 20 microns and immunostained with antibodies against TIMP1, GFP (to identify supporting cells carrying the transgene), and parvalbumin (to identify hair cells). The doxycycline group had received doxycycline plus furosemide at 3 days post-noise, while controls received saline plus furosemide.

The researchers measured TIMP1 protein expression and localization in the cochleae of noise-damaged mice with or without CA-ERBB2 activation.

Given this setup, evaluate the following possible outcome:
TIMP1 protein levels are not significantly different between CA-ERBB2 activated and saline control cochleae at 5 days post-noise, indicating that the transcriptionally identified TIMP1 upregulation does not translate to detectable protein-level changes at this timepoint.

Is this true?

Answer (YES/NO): NO